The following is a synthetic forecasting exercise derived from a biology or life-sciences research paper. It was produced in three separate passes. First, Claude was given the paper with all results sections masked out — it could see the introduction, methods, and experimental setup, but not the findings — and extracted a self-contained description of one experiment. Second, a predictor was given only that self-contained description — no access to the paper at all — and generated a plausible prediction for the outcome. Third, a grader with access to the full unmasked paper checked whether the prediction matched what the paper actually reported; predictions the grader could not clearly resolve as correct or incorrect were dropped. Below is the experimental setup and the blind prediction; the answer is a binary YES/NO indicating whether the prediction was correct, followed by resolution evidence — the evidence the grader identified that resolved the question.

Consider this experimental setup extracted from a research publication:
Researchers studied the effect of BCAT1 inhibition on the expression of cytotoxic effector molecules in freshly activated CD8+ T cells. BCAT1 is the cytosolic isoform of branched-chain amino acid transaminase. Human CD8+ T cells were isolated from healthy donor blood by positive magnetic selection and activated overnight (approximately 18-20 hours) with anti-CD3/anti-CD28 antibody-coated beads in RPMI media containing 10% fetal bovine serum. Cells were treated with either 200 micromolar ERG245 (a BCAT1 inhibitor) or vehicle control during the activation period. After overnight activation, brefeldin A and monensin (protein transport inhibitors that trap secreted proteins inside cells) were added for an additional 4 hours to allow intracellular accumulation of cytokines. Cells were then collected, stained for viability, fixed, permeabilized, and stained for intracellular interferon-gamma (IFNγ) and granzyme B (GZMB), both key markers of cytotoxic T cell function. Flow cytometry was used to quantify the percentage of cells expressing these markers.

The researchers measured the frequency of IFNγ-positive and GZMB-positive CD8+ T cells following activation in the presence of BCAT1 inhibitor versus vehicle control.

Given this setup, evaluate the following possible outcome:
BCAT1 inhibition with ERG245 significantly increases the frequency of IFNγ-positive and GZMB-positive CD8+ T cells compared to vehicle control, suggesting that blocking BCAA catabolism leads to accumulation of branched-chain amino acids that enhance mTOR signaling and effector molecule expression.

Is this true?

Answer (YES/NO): NO